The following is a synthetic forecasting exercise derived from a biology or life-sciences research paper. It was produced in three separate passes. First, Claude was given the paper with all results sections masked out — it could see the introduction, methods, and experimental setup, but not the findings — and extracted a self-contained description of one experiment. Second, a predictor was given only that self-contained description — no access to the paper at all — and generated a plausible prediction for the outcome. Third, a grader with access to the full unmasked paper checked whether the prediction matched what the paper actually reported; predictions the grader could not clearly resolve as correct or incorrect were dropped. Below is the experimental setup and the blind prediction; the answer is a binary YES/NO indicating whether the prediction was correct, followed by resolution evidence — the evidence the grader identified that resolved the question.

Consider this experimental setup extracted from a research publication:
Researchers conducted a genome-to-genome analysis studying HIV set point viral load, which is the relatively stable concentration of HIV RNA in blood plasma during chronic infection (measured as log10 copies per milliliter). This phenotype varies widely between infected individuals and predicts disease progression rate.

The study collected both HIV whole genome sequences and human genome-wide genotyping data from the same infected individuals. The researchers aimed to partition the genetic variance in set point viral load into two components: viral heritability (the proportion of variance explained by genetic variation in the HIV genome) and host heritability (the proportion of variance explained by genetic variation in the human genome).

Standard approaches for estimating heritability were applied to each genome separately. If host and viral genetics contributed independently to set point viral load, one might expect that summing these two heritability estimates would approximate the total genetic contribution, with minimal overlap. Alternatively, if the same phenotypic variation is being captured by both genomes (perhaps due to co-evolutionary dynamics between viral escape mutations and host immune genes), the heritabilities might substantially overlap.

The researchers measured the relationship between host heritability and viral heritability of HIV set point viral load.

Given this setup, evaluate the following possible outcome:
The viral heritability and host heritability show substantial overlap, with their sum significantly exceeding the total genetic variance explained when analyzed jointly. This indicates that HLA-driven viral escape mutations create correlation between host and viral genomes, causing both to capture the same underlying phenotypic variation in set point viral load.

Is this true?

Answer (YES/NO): YES